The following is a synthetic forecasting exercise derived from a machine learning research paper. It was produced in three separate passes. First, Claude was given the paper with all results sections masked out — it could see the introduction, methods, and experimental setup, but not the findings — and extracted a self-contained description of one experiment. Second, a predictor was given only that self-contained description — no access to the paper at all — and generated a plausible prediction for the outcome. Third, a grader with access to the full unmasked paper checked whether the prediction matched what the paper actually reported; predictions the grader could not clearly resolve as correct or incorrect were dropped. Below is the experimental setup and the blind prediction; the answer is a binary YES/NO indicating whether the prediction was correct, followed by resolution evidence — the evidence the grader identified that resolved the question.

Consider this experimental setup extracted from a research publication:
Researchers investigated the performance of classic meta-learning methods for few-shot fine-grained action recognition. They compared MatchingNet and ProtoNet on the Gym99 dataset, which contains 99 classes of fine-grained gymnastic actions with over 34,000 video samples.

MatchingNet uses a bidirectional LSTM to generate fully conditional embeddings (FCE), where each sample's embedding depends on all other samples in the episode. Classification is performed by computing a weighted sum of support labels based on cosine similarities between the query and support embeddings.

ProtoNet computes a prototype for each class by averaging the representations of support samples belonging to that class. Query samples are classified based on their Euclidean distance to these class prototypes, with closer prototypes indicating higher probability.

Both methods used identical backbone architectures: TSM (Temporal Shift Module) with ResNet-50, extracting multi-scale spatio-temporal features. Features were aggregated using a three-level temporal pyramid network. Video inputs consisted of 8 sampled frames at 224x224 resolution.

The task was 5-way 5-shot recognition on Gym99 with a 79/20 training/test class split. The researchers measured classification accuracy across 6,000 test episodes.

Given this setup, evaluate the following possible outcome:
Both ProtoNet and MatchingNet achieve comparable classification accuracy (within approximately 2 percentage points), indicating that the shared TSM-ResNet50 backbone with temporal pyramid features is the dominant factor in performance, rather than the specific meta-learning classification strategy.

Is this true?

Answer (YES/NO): NO